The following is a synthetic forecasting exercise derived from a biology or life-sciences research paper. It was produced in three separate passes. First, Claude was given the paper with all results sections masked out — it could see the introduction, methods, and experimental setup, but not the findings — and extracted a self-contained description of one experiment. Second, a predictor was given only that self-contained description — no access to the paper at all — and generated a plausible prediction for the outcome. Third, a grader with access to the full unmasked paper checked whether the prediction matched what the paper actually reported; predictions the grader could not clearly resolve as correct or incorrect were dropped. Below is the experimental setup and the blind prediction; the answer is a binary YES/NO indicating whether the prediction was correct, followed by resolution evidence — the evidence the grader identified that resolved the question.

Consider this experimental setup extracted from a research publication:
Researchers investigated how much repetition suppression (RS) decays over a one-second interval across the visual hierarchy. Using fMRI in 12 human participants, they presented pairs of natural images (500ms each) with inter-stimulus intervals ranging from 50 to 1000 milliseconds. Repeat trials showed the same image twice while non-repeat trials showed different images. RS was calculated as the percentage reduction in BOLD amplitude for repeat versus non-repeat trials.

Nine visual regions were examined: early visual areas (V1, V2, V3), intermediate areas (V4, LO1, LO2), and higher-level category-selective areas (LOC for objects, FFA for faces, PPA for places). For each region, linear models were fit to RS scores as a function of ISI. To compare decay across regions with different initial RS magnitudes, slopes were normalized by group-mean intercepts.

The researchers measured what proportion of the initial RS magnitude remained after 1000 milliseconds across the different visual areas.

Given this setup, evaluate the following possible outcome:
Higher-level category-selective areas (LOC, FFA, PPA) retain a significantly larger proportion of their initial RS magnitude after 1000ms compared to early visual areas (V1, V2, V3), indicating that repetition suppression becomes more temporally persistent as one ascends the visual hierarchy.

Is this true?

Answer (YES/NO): NO